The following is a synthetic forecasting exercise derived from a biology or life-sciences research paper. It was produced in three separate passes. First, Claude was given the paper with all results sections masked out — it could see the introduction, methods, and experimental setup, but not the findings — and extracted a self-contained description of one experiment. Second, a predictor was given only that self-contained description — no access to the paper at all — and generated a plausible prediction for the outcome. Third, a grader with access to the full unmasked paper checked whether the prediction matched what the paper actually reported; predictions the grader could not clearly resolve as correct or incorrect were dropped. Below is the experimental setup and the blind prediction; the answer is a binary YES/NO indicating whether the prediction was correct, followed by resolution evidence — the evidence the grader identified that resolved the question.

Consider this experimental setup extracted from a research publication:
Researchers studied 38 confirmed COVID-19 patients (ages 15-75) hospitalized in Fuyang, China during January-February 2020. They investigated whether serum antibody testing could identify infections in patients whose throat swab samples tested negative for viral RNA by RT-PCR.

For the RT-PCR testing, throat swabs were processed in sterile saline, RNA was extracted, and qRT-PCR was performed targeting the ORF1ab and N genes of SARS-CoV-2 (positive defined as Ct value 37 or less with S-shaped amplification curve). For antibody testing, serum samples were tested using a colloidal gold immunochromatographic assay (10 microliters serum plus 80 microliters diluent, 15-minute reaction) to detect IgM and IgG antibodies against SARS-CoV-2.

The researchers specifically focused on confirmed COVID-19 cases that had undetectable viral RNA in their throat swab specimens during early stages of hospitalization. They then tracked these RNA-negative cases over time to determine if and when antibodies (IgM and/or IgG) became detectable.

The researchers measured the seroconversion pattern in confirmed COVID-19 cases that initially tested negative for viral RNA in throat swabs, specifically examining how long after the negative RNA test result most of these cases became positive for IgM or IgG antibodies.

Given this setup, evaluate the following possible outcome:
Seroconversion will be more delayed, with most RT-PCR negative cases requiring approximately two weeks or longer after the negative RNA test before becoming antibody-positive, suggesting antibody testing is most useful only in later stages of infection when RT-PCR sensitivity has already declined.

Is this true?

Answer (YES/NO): NO